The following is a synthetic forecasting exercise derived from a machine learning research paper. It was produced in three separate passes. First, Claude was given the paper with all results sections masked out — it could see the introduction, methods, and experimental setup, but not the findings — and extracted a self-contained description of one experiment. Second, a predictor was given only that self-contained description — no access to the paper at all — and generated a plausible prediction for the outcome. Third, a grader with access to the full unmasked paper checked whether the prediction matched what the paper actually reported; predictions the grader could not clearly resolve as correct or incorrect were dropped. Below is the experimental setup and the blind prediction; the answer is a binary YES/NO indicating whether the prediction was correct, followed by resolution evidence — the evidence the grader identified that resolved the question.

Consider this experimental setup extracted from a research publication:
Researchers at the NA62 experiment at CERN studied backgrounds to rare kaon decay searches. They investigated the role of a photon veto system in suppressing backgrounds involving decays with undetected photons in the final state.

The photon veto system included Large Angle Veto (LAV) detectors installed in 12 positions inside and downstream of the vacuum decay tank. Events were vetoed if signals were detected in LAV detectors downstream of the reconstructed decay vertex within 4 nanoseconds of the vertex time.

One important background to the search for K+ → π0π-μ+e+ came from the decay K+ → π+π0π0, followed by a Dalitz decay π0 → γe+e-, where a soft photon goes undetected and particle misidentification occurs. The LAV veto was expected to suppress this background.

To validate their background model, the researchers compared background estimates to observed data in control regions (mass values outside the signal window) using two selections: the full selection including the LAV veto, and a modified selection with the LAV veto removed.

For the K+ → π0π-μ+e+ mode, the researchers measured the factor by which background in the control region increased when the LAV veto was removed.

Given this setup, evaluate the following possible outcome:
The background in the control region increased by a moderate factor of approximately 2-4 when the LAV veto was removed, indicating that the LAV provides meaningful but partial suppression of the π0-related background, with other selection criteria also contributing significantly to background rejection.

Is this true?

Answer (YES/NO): NO